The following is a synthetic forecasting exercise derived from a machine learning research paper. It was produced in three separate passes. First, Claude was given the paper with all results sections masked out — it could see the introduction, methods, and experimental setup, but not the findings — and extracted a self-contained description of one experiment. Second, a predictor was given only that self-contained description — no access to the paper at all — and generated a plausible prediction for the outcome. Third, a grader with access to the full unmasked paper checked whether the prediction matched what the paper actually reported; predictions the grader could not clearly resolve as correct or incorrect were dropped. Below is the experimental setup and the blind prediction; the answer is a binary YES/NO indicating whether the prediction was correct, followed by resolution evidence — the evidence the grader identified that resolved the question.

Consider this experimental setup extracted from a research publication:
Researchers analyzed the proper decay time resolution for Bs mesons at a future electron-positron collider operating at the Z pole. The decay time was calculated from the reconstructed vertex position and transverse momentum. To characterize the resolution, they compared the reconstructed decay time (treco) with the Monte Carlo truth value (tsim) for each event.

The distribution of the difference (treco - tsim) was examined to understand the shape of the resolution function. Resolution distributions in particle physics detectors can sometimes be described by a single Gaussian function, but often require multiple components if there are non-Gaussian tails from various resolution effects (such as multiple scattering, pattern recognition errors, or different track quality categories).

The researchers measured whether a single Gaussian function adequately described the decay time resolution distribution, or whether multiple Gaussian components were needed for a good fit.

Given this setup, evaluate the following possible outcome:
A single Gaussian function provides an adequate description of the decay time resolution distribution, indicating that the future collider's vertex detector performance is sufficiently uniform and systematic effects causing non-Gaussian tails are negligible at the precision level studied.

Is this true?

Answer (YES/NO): NO